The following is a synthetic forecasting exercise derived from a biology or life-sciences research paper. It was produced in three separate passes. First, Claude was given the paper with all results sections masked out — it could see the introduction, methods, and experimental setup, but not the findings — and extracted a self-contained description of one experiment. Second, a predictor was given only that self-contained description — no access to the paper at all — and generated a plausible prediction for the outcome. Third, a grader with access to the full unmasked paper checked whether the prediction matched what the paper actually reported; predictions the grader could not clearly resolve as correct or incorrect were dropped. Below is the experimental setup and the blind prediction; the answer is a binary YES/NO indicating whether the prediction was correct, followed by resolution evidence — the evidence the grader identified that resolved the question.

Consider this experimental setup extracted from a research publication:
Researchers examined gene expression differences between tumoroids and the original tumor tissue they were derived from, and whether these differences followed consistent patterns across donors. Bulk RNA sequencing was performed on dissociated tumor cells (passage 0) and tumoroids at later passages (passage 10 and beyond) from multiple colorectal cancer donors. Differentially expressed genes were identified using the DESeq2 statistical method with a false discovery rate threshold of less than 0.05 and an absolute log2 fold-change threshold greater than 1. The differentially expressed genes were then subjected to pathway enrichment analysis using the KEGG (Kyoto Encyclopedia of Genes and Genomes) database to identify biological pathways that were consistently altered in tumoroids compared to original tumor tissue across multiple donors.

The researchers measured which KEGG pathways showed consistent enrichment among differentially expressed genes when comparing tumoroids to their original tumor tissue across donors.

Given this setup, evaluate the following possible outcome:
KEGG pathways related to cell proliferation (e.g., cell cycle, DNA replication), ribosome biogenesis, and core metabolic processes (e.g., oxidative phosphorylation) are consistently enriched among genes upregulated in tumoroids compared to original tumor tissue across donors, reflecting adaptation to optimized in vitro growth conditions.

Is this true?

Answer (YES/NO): NO